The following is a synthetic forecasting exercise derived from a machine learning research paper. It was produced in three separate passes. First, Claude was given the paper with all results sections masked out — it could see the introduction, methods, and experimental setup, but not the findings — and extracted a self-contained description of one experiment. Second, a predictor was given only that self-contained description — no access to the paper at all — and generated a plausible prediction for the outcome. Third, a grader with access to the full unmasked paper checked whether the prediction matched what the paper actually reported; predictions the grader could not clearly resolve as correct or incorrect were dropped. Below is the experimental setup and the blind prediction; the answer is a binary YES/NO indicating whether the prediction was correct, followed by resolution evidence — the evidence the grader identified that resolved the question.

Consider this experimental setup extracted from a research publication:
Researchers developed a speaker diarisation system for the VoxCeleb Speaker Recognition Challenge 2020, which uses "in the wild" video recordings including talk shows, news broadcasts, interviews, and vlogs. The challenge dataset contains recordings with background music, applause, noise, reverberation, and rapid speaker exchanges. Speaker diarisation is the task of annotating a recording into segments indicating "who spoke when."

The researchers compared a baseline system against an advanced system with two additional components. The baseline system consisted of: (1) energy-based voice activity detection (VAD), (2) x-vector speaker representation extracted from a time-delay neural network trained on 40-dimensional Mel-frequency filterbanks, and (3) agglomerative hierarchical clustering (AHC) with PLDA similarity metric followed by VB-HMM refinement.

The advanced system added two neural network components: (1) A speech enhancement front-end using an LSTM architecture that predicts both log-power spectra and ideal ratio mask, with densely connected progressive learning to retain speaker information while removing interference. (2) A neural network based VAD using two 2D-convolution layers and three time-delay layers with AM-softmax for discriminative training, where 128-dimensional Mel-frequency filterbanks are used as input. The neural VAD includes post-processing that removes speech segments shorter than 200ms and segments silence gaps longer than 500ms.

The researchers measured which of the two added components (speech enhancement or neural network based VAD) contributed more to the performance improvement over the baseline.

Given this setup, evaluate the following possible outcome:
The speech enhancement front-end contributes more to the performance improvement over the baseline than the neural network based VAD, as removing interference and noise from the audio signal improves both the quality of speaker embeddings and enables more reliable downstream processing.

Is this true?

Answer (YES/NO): NO